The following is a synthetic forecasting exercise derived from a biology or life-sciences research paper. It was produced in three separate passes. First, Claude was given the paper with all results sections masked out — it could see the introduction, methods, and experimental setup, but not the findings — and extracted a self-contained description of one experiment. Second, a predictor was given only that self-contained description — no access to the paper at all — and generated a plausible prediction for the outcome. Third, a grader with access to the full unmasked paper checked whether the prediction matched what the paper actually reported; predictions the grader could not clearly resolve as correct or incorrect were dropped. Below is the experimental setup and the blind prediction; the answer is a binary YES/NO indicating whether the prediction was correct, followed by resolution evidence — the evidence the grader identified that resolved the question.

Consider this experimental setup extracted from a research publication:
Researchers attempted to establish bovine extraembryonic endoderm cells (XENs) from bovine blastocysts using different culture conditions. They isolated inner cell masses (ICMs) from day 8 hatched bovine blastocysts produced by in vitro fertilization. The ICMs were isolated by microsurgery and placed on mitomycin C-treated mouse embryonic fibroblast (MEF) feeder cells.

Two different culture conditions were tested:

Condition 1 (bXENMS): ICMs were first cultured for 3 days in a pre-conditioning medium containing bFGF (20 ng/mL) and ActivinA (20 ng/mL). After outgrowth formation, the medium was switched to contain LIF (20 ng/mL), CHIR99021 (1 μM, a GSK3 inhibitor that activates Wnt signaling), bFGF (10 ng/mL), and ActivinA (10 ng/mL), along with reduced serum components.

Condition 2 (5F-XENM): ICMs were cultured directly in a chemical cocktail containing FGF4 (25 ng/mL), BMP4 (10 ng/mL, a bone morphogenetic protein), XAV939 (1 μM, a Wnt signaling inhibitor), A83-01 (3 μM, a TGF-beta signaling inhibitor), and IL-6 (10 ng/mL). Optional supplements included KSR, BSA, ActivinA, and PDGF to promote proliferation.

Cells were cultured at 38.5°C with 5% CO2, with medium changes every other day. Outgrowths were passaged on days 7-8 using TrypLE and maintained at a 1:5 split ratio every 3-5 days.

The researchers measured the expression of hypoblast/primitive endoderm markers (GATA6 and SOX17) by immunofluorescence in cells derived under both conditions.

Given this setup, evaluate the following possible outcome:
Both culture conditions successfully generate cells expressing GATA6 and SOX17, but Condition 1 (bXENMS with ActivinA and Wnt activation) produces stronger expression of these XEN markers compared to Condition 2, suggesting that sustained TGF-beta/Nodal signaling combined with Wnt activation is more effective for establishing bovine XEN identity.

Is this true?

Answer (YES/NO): NO